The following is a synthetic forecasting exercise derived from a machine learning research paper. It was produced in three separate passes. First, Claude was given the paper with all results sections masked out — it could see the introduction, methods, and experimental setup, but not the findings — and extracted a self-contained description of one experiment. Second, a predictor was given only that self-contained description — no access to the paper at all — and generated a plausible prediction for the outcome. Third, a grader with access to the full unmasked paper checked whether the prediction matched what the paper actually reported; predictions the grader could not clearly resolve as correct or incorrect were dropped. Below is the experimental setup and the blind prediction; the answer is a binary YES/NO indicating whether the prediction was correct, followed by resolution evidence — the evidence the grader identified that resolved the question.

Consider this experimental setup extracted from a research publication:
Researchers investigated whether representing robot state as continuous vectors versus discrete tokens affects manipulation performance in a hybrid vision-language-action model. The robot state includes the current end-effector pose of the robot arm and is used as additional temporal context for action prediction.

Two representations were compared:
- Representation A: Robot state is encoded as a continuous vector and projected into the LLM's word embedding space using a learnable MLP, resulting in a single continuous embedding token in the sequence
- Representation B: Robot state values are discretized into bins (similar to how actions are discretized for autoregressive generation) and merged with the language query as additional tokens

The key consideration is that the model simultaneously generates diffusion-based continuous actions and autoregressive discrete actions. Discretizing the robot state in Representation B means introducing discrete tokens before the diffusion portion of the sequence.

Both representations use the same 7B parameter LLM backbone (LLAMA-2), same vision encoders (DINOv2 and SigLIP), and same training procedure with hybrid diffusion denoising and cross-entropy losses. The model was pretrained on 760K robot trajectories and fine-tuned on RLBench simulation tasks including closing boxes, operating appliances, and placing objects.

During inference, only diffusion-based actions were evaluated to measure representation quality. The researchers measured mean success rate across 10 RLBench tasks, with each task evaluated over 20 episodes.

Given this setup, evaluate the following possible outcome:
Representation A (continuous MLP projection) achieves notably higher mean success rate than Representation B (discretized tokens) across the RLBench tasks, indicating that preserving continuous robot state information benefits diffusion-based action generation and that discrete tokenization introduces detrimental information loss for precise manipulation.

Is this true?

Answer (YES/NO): YES